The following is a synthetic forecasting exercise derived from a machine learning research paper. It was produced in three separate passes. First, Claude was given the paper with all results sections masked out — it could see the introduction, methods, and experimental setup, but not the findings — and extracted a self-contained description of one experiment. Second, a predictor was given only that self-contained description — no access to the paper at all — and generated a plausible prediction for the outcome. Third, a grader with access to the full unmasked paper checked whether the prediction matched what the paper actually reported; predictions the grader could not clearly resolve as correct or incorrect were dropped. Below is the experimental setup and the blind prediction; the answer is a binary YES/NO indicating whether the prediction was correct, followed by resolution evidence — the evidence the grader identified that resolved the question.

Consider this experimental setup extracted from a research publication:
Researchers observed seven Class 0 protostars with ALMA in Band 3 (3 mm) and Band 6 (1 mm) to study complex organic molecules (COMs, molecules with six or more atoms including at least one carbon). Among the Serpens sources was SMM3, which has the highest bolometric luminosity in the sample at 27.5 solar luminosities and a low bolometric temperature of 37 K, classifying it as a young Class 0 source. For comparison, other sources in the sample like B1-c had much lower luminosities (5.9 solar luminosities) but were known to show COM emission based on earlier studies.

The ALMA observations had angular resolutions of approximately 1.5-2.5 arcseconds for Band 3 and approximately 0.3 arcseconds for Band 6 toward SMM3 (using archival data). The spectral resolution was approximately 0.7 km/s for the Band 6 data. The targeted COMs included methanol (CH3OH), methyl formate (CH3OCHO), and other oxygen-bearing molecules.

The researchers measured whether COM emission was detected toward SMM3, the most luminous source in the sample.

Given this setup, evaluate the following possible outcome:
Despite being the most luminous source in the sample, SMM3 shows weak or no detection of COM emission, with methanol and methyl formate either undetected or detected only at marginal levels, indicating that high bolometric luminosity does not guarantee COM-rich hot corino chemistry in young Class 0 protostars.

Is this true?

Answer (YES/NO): YES